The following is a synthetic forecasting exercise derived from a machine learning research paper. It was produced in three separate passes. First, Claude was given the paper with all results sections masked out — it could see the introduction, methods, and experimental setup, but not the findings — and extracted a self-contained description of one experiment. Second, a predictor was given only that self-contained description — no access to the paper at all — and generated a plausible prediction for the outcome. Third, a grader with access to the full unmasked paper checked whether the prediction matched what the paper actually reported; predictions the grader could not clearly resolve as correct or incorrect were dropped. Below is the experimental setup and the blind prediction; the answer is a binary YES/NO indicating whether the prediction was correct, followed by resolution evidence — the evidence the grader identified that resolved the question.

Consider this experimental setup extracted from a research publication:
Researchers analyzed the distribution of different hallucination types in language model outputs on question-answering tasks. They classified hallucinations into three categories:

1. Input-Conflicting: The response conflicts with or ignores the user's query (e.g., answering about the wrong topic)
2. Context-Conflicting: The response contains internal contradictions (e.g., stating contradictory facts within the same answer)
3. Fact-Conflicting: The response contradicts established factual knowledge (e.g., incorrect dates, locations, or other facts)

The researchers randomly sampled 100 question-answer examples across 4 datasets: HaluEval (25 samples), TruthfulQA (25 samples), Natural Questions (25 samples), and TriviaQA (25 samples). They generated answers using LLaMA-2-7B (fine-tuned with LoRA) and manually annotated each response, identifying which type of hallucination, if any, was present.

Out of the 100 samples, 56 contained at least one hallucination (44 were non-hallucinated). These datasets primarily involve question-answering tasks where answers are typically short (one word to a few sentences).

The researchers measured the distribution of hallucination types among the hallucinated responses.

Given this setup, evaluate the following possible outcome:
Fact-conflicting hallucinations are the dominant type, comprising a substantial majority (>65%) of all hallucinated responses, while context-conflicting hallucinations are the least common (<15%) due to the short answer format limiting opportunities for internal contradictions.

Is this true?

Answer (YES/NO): YES